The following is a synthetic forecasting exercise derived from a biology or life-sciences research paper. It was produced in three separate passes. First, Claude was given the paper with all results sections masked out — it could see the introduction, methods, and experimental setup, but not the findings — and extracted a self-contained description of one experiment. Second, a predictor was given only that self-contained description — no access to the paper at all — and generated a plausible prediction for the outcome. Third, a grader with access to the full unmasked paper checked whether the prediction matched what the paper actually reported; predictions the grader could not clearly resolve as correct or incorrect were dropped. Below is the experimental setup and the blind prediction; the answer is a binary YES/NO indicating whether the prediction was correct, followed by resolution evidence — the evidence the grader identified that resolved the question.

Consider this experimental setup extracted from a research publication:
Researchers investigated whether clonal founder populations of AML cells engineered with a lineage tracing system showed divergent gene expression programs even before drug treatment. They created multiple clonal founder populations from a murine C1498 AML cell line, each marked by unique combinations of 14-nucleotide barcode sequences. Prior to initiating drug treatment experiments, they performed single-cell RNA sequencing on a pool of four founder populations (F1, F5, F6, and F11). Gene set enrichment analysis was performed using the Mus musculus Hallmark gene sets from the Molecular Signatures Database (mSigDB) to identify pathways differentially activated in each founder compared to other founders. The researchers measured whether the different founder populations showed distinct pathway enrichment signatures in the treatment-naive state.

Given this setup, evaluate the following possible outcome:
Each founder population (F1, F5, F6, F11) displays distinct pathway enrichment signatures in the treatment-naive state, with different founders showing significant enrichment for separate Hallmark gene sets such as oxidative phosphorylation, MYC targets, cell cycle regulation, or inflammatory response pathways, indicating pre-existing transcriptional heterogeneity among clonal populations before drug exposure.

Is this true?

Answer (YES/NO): NO